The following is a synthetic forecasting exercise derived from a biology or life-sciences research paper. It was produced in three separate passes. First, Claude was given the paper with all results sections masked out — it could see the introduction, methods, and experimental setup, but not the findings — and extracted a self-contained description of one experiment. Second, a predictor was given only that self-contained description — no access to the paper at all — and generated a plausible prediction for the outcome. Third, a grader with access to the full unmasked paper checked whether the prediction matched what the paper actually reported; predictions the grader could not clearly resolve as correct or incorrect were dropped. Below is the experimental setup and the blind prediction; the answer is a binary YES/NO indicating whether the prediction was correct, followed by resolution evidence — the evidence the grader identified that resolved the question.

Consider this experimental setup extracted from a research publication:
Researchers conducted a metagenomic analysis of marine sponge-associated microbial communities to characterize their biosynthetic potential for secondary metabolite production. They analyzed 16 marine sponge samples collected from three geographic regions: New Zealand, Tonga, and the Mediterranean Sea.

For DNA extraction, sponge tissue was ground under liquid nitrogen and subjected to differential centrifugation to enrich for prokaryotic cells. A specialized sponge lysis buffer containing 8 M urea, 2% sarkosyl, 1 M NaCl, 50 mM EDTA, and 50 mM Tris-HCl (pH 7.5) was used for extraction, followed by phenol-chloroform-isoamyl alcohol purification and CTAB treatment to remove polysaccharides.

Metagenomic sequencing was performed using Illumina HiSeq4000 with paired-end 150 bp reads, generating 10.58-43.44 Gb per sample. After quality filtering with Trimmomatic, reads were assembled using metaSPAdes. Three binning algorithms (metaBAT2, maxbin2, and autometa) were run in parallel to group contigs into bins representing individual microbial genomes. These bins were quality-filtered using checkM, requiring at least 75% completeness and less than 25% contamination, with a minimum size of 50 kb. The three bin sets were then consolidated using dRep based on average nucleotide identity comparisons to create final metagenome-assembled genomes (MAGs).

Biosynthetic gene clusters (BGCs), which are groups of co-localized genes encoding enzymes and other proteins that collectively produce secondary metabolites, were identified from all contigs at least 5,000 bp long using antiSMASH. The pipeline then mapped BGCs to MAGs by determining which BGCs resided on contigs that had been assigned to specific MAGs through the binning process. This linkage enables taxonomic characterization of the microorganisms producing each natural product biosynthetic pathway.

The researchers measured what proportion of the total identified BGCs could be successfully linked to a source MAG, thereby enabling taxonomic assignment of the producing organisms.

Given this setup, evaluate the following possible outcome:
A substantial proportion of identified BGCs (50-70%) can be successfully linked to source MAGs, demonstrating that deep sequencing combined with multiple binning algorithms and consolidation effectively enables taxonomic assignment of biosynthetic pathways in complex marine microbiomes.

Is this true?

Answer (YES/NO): NO